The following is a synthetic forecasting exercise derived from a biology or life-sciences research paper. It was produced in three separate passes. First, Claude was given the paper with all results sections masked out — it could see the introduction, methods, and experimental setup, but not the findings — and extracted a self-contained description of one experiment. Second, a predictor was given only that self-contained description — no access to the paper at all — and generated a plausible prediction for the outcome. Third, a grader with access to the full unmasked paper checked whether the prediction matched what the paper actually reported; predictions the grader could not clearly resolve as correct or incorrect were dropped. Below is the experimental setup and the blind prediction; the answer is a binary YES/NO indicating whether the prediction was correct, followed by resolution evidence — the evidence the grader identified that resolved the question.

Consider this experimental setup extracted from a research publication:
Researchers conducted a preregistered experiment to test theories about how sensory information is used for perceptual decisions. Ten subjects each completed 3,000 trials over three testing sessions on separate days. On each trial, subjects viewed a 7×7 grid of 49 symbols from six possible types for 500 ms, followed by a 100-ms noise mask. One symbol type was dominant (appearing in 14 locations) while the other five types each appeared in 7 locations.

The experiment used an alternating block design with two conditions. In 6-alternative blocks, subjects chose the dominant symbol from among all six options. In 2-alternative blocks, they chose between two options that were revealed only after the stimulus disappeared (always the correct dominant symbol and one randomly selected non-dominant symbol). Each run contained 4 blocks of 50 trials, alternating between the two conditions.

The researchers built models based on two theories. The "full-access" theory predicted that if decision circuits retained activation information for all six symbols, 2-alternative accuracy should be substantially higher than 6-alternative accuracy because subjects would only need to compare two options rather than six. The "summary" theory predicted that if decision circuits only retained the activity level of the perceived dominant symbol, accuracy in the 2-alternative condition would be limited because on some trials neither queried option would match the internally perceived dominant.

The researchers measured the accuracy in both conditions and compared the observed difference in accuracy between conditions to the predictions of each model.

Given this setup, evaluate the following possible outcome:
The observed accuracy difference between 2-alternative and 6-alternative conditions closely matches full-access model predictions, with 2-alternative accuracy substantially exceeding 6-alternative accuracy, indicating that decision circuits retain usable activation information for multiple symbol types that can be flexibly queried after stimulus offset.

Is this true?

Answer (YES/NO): NO